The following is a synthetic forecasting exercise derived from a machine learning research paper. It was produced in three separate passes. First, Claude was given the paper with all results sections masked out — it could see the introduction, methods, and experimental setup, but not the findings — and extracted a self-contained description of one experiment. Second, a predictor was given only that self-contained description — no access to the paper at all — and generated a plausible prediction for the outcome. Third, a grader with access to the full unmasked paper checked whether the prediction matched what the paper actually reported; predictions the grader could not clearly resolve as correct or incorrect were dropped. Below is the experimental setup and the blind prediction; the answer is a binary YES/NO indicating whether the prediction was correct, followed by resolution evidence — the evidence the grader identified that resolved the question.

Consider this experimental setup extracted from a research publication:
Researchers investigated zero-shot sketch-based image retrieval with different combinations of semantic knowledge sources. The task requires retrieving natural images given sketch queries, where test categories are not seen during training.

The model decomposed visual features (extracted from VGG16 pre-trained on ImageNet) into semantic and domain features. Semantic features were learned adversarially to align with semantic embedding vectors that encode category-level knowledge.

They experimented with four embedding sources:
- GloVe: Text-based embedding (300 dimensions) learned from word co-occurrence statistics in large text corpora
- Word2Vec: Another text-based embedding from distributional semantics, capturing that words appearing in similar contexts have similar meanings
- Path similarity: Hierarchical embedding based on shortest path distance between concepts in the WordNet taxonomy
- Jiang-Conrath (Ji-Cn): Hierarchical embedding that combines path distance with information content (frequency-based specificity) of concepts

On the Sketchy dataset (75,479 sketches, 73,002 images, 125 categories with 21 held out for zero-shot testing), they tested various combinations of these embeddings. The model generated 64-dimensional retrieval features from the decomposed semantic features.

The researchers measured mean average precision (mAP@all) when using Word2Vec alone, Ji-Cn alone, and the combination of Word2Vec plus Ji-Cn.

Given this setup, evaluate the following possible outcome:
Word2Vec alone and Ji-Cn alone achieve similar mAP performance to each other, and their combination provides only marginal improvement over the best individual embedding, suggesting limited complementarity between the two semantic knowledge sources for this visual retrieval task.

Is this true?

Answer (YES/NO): NO